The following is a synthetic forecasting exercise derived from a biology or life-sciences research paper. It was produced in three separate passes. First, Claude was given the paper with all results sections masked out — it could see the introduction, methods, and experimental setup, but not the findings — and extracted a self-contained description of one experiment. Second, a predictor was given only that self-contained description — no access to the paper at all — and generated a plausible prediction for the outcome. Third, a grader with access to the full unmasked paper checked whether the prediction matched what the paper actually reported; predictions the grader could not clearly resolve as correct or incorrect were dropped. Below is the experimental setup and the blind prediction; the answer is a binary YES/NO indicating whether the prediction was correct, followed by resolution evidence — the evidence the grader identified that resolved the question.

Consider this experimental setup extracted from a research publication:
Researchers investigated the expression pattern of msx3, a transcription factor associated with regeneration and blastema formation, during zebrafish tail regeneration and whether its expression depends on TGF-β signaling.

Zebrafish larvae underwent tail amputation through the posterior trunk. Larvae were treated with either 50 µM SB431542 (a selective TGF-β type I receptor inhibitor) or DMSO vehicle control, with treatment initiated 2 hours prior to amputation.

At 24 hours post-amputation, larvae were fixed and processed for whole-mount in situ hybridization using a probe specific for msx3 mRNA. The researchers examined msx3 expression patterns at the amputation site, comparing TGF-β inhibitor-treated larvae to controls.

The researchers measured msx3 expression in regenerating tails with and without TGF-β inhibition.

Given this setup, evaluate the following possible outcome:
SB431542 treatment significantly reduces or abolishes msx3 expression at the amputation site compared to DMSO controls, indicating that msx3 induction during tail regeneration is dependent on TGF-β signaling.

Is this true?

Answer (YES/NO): YES